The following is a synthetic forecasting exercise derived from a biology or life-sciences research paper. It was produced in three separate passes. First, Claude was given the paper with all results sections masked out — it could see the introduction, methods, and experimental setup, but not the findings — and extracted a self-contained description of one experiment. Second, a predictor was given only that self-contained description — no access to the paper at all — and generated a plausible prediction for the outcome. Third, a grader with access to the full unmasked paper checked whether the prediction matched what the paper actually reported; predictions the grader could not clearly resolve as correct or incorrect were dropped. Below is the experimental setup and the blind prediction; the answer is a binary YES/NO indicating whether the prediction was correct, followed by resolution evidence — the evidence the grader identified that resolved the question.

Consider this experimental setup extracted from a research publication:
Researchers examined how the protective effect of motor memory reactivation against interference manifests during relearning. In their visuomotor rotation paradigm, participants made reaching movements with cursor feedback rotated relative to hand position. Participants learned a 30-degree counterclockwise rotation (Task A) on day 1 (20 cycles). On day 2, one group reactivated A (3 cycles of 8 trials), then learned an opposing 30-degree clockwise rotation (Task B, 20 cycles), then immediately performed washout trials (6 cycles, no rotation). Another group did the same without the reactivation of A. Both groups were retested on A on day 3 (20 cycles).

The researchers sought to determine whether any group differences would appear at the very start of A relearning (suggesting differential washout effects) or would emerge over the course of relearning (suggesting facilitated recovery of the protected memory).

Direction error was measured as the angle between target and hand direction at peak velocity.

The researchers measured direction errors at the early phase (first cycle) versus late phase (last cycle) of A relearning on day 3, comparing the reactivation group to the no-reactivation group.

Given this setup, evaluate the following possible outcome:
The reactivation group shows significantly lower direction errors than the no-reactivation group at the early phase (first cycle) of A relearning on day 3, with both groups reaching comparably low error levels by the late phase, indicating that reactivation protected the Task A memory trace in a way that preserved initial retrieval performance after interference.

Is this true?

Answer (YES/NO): NO